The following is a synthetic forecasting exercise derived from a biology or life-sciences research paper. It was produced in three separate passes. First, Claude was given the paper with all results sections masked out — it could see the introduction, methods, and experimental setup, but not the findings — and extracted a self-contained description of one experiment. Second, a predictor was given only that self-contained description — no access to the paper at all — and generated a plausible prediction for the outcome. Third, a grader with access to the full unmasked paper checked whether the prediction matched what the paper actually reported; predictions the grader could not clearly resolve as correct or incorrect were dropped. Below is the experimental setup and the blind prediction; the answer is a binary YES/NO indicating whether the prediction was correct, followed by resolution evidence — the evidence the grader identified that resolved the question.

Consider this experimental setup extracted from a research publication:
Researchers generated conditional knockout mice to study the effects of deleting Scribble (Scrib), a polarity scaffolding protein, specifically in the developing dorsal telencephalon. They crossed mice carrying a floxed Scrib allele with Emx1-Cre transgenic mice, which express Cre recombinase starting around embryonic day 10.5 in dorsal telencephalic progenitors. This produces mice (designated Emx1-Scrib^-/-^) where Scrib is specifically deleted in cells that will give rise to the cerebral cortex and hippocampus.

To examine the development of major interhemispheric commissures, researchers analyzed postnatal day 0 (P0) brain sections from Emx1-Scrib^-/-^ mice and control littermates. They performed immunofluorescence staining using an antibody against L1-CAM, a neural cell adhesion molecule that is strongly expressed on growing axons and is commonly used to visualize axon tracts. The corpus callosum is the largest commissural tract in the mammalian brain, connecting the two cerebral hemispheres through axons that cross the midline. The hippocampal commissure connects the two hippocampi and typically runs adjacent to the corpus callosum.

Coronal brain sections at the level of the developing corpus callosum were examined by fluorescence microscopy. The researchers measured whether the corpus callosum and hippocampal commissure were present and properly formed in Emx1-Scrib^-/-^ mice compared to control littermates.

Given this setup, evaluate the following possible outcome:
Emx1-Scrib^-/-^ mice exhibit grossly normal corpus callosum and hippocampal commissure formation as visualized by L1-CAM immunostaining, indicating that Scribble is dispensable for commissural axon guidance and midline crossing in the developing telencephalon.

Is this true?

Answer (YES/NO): NO